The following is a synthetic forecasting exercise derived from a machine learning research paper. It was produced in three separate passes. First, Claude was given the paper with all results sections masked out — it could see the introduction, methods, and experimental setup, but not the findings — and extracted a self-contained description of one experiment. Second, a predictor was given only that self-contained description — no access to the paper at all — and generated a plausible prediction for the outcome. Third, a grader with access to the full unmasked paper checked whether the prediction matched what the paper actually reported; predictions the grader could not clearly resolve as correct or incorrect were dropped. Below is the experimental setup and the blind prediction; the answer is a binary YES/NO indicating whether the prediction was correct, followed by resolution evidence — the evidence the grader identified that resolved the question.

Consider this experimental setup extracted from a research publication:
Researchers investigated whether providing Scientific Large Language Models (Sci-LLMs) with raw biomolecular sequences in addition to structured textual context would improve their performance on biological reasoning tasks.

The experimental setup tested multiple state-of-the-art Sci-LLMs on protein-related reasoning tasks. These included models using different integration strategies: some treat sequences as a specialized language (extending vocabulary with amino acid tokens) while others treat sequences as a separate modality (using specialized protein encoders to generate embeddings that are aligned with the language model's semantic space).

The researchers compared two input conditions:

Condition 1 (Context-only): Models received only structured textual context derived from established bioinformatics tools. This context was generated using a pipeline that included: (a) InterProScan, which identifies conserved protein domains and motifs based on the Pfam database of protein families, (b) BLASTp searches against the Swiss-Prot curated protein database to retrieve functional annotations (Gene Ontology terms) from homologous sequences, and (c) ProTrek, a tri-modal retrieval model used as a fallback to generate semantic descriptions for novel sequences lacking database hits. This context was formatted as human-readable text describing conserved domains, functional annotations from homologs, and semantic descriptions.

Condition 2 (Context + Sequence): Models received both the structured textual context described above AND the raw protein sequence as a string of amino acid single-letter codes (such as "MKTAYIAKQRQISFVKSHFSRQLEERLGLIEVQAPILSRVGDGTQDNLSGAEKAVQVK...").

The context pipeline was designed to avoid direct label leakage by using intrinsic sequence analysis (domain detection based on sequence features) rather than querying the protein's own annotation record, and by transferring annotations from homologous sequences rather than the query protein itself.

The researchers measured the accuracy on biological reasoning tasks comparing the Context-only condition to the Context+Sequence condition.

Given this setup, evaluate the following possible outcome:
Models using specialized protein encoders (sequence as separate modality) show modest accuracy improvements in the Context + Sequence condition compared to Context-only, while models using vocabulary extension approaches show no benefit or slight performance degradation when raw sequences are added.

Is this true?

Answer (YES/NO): NO